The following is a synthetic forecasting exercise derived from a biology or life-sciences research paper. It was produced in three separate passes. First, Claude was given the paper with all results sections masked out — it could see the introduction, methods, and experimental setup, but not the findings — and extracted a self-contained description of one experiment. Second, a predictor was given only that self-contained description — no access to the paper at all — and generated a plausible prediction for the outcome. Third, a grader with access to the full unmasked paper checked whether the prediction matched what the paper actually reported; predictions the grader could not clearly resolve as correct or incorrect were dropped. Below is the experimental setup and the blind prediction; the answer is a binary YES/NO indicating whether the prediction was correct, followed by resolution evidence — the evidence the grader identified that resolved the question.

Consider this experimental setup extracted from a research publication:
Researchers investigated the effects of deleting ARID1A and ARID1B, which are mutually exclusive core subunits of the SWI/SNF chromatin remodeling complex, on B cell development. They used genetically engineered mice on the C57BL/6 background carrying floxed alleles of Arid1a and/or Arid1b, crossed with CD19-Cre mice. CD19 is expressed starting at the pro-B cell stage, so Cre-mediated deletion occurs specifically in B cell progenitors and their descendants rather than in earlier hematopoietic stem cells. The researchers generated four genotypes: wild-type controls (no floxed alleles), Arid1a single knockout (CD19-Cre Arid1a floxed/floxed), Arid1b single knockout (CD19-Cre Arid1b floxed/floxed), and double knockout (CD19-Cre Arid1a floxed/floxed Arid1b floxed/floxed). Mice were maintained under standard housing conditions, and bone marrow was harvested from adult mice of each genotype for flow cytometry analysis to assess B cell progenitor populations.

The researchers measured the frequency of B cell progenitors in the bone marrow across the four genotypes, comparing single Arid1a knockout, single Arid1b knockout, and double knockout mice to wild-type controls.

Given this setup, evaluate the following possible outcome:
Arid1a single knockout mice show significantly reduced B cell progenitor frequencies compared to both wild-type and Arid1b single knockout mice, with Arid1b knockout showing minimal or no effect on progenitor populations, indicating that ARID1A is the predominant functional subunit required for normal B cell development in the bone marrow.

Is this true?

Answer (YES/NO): NO